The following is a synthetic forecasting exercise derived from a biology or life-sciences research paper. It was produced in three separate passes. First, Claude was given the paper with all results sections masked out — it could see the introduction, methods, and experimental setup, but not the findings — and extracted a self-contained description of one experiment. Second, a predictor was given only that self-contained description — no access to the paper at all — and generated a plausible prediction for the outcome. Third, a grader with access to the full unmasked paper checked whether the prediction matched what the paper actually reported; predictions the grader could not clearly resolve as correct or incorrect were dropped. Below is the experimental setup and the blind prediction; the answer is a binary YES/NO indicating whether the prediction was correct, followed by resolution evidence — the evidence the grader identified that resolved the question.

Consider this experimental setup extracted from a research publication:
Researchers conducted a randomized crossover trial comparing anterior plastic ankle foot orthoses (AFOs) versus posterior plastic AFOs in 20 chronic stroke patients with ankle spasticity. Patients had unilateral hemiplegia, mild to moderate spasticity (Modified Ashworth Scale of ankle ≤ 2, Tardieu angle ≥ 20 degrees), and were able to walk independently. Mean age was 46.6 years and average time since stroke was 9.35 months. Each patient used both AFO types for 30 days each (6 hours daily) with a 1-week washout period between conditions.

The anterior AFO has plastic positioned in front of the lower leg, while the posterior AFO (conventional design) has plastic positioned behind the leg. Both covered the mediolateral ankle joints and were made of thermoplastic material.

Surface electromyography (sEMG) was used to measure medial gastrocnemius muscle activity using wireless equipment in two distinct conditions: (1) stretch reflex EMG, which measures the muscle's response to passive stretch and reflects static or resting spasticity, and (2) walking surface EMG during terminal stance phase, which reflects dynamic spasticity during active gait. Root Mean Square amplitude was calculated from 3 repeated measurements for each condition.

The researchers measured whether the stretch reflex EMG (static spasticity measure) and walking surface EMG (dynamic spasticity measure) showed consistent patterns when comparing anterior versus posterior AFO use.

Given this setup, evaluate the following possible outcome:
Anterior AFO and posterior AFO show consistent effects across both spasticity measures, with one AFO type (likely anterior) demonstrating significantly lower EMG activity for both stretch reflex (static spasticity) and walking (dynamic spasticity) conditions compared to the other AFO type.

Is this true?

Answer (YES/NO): NO